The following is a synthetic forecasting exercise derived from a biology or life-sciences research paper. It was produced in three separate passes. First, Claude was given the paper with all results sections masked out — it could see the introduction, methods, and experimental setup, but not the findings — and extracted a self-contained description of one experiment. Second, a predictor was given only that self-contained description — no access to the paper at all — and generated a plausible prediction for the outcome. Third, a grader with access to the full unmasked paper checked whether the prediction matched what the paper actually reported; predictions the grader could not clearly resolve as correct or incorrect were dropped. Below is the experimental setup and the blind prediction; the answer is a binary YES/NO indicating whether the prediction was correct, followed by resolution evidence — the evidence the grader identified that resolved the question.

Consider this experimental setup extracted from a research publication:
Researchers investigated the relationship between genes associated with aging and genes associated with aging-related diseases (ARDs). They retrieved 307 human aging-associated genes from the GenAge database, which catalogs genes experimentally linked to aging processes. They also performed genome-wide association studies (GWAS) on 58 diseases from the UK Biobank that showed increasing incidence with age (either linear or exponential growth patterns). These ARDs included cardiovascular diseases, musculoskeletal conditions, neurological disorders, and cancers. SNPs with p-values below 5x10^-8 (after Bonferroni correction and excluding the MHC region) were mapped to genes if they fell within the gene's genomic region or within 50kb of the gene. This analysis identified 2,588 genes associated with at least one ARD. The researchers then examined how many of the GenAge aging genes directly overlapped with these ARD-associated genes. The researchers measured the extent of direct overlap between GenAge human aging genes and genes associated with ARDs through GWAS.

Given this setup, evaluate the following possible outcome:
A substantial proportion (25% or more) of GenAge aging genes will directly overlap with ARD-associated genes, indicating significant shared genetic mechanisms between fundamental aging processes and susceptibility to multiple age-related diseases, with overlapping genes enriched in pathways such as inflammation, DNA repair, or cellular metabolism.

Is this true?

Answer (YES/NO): NO